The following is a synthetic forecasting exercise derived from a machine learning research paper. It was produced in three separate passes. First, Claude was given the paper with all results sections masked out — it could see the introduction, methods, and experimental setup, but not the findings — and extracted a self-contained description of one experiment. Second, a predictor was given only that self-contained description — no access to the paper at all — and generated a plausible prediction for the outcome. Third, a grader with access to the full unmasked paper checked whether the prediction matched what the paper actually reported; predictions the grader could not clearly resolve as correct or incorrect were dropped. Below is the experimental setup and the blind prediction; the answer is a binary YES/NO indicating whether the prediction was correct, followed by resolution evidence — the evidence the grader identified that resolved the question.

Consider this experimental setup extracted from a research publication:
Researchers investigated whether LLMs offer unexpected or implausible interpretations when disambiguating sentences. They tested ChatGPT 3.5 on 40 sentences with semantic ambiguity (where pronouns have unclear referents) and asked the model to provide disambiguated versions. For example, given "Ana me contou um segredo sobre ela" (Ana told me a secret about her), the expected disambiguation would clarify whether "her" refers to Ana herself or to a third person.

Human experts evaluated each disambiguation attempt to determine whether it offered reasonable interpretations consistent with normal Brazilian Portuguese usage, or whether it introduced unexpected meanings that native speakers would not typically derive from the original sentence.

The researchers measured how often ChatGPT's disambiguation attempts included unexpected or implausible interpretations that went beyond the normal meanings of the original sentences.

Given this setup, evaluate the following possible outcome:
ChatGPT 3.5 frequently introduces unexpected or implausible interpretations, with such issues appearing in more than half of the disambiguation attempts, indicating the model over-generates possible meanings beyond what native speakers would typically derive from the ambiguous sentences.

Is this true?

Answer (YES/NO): NO